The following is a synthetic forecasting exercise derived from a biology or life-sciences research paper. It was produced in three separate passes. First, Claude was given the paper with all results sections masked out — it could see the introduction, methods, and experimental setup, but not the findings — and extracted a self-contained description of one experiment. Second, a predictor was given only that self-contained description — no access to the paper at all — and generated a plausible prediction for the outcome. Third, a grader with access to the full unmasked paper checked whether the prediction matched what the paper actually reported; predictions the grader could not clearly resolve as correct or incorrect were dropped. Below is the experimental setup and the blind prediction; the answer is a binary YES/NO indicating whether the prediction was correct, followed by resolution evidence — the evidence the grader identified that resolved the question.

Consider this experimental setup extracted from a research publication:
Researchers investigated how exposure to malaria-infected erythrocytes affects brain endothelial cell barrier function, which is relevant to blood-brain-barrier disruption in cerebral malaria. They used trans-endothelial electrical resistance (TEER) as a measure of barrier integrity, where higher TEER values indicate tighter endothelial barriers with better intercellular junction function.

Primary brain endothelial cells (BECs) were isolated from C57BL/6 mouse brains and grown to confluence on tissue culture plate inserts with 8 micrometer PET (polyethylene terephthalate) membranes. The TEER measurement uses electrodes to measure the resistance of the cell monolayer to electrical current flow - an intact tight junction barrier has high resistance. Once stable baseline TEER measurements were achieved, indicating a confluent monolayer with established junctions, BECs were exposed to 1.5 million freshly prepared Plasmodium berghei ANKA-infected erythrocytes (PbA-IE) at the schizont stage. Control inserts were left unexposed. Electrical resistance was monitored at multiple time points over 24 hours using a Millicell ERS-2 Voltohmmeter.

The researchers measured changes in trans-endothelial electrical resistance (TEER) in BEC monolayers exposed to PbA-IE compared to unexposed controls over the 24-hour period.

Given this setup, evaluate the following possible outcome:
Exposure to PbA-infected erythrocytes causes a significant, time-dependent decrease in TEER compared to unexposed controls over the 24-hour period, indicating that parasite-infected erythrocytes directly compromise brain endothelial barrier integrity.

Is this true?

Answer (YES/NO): YES